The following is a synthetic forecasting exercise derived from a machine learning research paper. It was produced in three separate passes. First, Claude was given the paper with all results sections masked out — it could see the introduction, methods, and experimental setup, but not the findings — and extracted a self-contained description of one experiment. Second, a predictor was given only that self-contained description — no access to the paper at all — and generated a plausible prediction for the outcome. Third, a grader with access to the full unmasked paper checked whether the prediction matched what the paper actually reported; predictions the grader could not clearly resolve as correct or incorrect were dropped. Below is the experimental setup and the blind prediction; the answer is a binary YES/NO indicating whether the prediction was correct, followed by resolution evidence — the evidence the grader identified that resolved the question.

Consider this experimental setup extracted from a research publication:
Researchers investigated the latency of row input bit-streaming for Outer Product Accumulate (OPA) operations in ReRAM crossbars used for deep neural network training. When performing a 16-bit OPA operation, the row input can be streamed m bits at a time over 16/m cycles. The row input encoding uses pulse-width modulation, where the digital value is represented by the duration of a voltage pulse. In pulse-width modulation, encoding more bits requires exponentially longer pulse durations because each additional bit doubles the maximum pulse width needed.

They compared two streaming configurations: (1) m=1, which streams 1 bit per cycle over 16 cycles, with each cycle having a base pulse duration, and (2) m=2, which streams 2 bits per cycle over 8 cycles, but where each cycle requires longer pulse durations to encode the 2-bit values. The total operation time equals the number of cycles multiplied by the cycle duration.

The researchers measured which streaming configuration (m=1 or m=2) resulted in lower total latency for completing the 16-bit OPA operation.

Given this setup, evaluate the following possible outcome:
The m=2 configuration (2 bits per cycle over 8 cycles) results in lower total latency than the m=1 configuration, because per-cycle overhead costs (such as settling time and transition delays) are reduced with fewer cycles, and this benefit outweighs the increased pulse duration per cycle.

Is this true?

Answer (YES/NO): NO